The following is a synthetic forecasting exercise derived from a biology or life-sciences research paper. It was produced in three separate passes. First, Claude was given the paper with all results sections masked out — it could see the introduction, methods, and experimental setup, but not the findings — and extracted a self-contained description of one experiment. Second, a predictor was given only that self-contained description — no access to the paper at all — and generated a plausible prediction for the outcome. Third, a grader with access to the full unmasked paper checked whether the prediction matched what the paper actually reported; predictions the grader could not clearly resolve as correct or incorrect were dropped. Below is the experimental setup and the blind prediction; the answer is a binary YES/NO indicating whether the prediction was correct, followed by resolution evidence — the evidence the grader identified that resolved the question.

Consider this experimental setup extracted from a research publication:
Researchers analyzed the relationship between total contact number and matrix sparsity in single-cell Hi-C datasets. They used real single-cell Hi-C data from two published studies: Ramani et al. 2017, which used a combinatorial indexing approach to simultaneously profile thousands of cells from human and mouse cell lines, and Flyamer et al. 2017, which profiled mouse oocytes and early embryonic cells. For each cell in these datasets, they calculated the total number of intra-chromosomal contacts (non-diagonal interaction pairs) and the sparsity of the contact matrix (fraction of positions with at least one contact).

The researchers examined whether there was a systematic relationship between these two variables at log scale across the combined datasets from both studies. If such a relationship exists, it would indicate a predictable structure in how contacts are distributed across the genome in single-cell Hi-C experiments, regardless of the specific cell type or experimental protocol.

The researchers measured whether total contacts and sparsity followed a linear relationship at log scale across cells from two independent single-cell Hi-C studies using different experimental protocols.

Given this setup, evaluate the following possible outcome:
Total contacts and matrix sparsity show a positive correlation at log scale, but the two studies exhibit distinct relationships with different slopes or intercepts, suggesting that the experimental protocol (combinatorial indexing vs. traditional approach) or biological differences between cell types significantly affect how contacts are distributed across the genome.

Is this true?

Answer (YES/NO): NO